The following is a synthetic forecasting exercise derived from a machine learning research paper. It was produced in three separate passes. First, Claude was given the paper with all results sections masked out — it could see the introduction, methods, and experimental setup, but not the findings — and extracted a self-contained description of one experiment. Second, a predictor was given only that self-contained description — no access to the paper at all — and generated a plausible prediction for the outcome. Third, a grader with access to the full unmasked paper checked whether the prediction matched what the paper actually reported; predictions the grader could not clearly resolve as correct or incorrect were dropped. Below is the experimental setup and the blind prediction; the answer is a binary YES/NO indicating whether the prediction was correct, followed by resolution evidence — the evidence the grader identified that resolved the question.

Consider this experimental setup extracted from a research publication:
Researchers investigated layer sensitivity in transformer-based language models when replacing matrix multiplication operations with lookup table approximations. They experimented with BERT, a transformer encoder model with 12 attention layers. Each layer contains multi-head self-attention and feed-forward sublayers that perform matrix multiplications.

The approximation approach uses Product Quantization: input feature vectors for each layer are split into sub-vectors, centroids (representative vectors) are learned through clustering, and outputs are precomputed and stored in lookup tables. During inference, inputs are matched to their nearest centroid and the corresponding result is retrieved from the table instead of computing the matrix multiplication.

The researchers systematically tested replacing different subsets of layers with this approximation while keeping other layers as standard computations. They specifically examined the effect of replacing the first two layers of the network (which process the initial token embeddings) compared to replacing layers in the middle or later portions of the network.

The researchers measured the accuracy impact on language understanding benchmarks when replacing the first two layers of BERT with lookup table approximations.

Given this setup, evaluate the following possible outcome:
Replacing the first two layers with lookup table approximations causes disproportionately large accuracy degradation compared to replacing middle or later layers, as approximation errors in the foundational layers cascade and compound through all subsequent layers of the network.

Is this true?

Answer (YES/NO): YES